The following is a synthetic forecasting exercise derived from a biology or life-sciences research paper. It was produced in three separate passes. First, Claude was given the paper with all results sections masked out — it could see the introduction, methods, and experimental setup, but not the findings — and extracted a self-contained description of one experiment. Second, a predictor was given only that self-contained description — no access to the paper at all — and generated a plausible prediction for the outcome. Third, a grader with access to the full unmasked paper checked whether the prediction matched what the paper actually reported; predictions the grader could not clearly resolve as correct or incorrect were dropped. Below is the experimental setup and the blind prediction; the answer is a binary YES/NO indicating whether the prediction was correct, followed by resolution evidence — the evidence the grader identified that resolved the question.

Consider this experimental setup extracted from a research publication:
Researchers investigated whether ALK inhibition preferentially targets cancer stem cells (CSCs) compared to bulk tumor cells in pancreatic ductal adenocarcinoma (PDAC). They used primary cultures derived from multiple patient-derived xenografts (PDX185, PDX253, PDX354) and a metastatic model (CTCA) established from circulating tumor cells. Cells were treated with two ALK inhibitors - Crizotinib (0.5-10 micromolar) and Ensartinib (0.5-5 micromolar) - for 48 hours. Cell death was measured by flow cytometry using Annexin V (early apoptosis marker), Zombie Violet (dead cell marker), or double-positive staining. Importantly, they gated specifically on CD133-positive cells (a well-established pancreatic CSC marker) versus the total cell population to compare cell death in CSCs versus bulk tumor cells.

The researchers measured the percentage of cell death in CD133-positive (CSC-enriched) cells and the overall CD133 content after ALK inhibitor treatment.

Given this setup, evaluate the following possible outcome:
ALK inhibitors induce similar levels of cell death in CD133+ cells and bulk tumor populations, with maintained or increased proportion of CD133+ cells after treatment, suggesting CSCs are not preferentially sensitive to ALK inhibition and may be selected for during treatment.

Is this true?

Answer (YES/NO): NO